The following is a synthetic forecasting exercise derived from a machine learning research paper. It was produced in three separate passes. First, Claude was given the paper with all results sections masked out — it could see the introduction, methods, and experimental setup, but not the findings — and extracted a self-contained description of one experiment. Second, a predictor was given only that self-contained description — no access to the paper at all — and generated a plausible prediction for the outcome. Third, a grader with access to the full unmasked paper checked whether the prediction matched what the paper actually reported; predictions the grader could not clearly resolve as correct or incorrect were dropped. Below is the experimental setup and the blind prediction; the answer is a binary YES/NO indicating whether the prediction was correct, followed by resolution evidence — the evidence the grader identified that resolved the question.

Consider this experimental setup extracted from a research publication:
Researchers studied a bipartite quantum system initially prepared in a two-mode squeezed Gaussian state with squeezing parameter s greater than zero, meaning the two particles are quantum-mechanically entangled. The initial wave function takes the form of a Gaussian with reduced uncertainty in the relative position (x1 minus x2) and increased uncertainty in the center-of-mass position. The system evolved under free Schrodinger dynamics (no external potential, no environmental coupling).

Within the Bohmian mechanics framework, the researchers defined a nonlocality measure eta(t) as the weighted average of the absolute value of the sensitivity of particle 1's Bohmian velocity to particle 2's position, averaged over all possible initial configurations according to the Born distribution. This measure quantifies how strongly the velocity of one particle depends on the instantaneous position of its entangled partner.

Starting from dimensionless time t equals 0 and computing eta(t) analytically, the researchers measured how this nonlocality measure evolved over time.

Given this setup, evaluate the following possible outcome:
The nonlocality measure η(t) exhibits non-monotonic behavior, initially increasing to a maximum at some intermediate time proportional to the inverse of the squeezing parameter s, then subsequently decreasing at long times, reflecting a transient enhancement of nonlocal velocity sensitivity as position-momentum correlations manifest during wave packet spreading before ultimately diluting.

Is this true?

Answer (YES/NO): NO